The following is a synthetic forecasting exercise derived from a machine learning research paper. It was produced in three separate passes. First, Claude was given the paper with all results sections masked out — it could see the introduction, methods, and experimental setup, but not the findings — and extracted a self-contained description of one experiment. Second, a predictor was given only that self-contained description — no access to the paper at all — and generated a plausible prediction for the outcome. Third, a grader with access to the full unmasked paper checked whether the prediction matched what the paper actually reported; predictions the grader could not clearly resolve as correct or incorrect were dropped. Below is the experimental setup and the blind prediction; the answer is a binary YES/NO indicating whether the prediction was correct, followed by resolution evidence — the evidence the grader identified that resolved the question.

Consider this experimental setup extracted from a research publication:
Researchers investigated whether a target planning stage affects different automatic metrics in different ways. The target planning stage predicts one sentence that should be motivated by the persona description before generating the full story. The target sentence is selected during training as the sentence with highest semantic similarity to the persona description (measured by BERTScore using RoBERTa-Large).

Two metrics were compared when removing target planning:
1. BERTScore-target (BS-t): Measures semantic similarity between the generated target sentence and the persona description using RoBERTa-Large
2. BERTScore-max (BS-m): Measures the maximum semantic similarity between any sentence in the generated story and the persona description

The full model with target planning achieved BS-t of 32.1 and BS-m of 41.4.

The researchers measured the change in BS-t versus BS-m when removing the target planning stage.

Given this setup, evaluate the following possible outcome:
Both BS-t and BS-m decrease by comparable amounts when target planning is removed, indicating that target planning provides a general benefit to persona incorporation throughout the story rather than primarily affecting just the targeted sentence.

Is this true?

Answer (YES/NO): YES